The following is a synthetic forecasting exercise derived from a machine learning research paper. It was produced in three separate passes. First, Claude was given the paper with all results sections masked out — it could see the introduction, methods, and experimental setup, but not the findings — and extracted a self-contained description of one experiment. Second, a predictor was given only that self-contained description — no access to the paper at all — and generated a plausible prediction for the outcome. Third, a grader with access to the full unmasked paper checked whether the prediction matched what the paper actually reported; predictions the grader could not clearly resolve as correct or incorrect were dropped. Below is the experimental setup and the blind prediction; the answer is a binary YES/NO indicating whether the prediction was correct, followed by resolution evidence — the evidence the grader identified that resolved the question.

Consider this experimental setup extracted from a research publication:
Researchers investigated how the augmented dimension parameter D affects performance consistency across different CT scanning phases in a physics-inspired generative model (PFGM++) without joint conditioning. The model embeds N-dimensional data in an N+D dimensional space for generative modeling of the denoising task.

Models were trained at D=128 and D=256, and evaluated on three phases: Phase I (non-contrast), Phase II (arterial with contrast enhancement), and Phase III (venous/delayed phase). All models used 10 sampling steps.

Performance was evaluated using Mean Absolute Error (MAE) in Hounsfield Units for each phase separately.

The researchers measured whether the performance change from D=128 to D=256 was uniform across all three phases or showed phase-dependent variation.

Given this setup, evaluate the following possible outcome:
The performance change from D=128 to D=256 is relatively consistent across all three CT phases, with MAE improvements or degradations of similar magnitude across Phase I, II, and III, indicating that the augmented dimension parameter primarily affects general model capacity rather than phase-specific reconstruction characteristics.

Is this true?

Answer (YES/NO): NO